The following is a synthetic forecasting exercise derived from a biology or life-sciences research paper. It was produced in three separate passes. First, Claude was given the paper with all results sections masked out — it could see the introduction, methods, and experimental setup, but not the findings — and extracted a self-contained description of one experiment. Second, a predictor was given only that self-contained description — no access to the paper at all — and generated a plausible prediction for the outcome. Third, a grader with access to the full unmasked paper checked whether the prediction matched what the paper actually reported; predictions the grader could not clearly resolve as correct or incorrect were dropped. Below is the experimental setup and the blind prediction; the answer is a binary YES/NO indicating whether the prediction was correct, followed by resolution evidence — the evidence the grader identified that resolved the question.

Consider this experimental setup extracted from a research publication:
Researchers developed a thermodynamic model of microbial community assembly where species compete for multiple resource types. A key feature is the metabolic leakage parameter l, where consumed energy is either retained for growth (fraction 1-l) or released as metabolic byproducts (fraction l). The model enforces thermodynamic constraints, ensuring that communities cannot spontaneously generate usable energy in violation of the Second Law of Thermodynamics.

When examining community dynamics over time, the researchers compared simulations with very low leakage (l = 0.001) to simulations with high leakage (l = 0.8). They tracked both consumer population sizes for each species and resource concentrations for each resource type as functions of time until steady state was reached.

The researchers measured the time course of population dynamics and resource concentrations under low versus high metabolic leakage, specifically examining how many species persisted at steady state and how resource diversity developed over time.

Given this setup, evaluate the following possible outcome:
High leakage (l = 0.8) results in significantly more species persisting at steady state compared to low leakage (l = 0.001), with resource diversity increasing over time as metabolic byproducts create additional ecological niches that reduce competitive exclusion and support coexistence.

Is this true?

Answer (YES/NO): YES